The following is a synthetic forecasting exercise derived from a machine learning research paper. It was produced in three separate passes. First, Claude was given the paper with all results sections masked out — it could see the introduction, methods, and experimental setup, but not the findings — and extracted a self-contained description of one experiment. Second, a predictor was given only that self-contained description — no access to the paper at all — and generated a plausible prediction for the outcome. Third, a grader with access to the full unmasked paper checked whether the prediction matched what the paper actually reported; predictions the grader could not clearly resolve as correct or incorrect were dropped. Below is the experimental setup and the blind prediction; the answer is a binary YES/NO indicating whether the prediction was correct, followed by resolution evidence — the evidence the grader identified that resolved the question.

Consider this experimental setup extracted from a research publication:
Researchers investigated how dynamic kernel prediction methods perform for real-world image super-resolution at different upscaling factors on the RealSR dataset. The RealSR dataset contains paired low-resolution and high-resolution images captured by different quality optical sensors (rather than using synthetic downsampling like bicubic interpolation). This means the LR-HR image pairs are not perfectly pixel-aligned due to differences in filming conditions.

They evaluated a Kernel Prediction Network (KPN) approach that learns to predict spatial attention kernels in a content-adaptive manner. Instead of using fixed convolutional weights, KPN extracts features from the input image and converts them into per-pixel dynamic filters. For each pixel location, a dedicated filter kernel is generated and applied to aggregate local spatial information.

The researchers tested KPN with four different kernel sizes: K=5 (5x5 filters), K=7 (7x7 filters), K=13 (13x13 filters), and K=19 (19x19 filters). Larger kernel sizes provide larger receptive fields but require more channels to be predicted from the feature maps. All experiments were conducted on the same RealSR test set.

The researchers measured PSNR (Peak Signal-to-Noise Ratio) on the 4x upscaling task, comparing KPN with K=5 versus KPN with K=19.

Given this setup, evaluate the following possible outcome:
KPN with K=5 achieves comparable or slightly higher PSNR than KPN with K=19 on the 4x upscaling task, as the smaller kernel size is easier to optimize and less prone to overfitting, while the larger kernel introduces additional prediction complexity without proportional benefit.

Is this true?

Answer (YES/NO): NO